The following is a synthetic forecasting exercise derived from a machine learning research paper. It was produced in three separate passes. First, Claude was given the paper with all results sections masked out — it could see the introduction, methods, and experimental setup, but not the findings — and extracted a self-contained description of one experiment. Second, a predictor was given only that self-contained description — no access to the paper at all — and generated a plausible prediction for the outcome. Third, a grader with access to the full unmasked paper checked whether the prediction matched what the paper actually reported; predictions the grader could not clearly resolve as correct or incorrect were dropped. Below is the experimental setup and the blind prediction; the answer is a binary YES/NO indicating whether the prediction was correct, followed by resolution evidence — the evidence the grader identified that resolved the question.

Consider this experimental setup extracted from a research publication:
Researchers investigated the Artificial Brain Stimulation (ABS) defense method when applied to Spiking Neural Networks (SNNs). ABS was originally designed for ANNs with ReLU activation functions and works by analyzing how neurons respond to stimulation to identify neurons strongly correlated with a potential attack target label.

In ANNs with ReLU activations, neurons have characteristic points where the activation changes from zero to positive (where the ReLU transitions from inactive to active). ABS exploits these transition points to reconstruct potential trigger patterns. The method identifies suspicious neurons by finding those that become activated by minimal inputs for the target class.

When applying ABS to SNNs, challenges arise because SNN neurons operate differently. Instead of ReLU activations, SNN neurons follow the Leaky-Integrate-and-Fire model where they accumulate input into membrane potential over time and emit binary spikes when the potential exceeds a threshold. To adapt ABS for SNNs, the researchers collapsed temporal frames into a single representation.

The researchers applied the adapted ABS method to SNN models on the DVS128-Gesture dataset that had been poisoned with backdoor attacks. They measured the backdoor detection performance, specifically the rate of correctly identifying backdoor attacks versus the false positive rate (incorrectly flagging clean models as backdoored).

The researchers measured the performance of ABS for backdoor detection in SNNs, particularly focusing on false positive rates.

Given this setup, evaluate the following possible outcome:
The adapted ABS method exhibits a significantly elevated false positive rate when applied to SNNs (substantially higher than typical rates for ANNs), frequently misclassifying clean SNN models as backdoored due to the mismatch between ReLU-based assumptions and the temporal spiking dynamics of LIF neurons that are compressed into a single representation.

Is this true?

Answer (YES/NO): NO